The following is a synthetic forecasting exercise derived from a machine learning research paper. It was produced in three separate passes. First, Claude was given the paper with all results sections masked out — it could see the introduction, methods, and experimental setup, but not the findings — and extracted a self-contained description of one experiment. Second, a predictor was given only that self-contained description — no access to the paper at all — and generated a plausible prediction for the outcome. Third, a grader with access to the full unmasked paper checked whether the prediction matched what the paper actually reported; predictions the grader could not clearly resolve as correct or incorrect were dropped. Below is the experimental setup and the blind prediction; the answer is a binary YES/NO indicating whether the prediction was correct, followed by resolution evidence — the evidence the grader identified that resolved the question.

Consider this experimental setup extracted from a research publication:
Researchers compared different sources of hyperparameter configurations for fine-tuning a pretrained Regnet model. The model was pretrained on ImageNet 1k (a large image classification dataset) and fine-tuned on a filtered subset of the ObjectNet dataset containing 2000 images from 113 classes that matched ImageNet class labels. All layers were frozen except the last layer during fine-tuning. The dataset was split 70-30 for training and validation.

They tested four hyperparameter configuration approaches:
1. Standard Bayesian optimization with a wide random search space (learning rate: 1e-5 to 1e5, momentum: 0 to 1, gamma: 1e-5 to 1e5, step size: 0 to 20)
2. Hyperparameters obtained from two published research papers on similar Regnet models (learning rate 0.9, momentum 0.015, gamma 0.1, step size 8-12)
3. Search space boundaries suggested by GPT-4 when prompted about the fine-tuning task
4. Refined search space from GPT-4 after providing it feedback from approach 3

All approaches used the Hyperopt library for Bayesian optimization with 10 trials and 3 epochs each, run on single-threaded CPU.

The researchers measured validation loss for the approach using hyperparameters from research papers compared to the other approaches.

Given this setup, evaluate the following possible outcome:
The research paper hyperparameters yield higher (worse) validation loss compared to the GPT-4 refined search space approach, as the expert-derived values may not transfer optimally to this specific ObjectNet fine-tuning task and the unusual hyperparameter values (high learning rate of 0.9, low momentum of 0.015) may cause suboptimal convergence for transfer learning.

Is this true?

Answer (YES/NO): YES